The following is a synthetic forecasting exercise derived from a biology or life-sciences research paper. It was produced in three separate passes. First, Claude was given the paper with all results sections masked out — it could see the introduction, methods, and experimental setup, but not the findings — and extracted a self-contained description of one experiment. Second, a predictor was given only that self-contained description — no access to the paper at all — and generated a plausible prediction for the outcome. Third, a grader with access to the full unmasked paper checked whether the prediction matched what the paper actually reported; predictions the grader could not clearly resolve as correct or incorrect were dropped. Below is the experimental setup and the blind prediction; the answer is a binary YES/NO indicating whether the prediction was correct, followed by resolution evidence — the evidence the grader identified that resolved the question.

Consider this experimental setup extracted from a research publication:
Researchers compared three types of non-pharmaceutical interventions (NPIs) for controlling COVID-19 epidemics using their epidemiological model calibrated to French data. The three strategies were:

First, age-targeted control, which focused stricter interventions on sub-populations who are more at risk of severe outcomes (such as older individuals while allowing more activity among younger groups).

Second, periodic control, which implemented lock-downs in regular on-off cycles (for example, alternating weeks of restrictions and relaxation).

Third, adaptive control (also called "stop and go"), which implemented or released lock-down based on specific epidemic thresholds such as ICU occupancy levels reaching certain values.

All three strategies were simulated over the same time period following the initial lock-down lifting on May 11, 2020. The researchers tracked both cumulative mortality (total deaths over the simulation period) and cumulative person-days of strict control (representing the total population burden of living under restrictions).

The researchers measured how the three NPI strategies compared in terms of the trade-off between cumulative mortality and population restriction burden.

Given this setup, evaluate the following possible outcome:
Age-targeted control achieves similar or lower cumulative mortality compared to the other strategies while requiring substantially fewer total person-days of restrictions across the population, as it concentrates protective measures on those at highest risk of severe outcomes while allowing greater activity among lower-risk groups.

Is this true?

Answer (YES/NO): NO